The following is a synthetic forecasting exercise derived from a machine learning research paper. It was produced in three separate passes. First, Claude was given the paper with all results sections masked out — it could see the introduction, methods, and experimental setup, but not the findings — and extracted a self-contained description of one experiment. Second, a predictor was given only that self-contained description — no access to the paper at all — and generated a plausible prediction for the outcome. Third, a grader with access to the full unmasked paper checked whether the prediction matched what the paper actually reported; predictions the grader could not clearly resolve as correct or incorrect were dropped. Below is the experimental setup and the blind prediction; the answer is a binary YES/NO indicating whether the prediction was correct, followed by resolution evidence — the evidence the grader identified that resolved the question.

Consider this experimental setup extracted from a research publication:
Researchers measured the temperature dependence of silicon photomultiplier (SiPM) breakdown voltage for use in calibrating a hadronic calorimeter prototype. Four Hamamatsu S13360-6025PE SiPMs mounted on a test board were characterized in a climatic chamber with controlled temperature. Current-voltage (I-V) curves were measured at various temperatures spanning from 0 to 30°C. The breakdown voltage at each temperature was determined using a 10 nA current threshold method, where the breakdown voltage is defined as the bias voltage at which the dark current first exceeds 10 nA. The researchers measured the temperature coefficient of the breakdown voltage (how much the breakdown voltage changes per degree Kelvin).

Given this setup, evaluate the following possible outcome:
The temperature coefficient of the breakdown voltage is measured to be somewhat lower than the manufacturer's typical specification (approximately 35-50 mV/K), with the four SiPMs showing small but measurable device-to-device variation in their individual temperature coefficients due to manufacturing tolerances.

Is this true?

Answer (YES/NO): NO